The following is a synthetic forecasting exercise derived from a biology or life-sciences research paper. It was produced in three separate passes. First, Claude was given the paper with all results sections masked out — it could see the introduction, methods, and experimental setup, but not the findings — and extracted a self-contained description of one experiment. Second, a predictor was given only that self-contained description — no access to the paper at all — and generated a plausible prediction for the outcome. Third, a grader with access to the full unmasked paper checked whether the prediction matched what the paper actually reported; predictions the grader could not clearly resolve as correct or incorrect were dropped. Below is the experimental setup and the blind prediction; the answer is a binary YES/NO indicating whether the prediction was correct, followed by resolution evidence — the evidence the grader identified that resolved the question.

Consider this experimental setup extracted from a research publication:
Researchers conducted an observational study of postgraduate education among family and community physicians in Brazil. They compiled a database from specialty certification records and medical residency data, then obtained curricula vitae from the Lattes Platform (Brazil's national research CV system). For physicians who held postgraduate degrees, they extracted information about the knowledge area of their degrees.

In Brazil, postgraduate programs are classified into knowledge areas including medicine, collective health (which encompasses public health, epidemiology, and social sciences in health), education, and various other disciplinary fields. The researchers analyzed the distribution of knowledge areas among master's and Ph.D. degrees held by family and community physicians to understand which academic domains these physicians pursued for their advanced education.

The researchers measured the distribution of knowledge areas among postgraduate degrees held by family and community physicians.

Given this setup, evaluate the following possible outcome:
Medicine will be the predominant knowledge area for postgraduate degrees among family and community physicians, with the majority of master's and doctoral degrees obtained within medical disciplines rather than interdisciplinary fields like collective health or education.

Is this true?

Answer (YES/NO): NO